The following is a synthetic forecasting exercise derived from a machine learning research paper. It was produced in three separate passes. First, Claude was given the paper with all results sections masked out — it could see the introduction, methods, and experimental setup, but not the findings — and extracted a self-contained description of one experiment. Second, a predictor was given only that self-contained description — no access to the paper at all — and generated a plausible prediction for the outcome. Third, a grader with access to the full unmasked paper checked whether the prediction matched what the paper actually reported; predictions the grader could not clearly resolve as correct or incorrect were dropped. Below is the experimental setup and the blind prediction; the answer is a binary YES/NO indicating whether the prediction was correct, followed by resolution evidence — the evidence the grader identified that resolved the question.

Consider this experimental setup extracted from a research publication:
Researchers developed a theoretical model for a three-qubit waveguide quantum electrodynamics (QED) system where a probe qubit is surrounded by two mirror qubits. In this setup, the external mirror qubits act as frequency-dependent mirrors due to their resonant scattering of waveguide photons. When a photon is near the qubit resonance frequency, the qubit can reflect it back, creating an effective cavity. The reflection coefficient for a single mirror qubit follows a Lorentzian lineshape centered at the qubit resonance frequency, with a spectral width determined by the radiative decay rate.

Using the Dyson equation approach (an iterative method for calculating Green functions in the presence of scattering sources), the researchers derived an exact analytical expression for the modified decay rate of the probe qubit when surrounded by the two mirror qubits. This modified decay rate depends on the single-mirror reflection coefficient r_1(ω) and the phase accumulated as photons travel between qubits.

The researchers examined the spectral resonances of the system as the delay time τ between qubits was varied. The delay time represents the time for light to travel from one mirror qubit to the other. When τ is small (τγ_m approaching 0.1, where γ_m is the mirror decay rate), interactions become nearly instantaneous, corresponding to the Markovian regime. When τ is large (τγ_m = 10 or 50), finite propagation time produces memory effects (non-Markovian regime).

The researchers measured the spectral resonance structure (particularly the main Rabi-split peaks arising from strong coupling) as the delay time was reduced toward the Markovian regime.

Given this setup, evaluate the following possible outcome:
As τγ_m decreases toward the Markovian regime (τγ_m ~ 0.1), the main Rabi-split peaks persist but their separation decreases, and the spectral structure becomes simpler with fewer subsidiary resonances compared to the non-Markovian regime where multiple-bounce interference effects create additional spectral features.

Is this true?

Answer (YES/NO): NO